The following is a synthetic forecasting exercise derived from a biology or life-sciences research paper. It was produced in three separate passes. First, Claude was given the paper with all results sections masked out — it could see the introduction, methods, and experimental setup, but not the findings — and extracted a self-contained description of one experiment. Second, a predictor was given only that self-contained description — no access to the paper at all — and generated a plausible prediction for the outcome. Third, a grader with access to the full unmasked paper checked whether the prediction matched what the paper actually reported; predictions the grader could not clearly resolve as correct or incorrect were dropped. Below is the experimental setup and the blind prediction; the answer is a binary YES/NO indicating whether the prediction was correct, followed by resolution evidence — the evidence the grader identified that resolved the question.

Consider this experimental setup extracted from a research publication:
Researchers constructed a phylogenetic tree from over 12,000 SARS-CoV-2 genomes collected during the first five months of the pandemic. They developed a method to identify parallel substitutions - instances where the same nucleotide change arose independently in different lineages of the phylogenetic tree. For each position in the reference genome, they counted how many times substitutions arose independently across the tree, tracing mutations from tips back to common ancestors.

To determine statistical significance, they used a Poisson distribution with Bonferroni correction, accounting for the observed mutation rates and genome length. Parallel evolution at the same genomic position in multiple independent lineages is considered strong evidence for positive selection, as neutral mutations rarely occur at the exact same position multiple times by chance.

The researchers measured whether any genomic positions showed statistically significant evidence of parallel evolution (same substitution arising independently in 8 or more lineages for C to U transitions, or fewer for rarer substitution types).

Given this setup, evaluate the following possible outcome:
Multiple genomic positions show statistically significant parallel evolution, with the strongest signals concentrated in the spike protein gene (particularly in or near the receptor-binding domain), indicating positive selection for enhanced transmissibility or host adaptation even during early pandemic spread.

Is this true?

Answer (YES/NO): NO